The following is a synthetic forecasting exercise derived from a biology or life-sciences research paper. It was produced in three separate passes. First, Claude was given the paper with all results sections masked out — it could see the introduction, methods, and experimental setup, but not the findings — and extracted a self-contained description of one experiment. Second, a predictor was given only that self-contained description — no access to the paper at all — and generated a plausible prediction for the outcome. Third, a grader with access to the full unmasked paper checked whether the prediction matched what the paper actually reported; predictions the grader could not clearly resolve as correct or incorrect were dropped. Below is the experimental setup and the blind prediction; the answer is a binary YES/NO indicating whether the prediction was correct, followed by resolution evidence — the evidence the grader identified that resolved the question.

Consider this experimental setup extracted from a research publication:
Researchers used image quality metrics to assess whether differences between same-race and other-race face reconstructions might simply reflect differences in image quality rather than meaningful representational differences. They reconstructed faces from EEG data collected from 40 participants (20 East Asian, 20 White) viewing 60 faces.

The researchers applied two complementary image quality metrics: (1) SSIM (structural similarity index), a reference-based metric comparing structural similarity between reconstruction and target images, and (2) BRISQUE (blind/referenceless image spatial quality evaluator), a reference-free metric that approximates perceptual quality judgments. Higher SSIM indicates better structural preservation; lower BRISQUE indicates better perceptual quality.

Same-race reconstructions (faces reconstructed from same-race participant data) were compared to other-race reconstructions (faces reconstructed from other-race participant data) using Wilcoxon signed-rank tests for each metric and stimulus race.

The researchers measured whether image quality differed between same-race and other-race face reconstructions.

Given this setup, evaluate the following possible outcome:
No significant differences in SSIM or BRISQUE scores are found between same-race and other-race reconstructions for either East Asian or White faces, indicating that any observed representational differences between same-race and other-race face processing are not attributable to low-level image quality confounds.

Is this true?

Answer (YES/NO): YES